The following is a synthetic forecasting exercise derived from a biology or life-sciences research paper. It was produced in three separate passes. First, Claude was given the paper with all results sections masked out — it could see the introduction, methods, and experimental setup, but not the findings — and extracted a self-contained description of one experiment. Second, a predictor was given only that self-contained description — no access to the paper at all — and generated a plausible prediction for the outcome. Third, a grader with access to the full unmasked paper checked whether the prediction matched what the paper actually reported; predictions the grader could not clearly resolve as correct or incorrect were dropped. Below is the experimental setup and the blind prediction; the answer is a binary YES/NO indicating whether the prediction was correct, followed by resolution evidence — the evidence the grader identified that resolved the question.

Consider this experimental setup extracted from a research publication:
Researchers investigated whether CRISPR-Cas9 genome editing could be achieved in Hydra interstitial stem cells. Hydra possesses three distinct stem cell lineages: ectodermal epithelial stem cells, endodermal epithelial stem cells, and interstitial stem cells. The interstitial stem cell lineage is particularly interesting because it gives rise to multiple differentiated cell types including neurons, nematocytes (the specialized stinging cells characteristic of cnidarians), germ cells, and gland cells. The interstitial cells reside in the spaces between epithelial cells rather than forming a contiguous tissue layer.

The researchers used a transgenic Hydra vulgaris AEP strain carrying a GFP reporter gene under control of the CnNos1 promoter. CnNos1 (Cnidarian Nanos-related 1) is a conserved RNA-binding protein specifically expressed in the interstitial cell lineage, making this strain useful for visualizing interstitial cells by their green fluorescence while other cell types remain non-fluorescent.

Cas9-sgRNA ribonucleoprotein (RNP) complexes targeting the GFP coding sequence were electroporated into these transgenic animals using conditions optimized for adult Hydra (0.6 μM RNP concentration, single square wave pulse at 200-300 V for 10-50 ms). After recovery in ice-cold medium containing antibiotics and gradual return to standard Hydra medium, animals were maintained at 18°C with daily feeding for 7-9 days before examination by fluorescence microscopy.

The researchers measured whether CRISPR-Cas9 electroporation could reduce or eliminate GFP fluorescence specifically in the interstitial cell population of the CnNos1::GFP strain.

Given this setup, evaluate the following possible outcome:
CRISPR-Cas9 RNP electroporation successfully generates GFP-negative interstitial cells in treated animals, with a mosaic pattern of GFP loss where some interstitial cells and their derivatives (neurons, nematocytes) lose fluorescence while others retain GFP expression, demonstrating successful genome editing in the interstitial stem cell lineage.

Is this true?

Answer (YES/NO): YES